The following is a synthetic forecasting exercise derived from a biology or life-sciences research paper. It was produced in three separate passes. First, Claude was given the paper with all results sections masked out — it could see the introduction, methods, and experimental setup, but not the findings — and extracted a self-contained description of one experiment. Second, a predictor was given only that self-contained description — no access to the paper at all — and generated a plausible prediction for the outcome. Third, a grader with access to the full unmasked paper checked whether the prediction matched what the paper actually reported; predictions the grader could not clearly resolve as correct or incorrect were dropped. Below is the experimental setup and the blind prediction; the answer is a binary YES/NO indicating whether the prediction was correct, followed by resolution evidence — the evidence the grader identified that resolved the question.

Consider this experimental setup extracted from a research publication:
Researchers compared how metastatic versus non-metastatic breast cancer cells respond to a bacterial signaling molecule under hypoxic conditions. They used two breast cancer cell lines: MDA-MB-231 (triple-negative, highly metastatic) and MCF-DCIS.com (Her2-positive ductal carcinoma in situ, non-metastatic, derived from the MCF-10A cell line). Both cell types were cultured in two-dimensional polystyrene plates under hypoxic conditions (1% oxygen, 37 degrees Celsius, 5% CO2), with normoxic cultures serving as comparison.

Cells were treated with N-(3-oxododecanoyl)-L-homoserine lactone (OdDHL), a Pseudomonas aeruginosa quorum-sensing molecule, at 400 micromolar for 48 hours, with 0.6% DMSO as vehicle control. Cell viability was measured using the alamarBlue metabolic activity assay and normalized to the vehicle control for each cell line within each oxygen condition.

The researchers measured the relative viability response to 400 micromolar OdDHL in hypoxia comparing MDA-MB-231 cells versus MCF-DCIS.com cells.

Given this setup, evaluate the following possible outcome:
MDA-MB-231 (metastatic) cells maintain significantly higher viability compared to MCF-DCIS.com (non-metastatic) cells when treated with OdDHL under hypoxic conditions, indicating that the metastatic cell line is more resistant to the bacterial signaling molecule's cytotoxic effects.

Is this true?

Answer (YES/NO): NO